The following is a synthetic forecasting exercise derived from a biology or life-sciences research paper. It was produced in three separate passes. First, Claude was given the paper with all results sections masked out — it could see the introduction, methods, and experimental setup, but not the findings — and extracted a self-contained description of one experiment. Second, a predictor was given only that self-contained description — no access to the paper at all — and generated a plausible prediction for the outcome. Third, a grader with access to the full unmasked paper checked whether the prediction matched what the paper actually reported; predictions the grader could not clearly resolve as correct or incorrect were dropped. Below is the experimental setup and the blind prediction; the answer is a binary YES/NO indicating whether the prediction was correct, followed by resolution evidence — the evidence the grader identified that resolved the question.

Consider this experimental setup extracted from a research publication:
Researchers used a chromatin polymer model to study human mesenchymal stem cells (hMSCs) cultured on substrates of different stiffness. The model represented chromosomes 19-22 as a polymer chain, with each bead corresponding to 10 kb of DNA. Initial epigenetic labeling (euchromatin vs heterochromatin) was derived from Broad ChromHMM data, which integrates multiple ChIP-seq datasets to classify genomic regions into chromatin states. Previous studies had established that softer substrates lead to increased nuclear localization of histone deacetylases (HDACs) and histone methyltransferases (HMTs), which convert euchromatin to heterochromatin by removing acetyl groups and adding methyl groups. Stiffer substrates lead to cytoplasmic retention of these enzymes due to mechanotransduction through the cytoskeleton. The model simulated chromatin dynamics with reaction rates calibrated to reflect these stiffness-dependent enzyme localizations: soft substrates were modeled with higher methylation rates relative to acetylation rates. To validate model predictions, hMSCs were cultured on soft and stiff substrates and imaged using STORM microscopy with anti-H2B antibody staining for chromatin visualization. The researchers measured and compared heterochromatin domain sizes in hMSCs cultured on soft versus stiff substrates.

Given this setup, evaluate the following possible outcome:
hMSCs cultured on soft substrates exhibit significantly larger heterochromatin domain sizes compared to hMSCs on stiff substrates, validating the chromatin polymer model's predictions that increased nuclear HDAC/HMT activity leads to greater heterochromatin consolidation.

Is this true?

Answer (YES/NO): YES